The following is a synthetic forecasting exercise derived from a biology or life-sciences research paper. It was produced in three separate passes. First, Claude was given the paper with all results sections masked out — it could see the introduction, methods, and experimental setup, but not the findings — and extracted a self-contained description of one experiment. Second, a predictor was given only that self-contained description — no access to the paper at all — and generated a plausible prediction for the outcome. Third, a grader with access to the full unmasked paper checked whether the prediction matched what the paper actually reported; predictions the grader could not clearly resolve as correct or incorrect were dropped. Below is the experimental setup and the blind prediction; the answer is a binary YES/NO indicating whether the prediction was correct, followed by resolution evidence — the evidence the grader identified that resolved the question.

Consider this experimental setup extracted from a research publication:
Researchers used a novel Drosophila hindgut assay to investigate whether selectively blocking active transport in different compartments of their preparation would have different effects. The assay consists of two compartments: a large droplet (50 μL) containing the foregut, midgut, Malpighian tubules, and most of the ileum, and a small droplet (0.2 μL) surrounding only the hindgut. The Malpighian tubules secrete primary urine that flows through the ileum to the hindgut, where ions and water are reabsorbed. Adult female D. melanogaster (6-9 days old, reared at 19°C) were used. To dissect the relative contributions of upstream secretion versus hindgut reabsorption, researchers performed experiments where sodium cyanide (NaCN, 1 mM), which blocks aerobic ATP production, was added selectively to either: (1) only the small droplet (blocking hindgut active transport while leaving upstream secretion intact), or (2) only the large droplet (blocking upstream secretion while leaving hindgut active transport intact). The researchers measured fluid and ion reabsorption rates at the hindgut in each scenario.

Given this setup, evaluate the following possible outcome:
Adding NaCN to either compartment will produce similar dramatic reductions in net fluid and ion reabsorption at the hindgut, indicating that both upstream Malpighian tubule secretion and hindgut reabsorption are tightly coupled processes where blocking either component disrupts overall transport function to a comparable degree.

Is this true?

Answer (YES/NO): YES